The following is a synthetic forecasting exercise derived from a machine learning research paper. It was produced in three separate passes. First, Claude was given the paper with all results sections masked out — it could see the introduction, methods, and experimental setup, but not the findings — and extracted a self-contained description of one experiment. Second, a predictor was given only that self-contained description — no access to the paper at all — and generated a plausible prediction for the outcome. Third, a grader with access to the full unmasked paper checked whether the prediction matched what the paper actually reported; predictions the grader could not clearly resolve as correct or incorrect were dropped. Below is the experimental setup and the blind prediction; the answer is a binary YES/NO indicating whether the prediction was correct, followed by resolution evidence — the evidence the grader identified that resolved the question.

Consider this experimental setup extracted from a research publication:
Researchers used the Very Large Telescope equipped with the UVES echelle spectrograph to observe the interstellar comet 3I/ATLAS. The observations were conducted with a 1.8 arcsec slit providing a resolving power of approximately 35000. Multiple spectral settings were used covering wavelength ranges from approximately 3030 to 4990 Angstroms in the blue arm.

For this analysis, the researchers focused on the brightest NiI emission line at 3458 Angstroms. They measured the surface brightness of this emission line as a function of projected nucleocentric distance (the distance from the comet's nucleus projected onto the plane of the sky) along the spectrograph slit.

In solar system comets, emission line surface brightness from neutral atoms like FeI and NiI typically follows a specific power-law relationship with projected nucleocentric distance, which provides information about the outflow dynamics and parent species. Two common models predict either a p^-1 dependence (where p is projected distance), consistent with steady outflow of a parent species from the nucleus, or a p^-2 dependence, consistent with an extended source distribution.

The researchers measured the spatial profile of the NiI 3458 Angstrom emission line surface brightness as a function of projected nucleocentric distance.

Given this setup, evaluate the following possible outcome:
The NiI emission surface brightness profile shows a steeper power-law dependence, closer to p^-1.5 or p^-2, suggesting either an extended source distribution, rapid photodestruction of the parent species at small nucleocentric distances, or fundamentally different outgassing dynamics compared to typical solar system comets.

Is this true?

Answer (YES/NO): NO